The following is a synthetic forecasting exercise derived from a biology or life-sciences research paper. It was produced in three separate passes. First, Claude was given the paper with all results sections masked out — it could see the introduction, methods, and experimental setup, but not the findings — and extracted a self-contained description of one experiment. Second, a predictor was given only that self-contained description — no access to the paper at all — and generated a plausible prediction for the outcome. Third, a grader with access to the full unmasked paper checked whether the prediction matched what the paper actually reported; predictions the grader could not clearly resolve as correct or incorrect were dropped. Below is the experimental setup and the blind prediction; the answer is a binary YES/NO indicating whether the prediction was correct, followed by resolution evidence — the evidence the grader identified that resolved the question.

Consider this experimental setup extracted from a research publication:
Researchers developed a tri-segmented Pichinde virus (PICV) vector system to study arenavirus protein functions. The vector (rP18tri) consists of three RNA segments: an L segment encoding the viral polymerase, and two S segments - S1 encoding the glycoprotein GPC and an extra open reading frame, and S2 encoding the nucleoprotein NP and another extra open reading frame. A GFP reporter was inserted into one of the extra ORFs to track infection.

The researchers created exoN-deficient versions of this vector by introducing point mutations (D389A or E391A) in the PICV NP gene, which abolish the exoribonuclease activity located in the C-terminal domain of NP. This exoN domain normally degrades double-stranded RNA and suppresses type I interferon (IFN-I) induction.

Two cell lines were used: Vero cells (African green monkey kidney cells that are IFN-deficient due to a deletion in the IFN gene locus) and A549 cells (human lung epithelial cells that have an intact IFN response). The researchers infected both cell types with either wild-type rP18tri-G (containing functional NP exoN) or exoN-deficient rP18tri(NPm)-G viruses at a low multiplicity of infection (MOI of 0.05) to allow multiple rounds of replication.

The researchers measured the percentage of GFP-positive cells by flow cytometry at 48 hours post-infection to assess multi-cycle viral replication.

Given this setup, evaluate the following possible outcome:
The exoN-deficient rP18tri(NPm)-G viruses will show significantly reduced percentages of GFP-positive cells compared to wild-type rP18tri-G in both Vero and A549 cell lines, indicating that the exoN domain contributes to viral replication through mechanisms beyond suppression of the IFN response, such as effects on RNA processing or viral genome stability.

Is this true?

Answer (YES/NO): NO